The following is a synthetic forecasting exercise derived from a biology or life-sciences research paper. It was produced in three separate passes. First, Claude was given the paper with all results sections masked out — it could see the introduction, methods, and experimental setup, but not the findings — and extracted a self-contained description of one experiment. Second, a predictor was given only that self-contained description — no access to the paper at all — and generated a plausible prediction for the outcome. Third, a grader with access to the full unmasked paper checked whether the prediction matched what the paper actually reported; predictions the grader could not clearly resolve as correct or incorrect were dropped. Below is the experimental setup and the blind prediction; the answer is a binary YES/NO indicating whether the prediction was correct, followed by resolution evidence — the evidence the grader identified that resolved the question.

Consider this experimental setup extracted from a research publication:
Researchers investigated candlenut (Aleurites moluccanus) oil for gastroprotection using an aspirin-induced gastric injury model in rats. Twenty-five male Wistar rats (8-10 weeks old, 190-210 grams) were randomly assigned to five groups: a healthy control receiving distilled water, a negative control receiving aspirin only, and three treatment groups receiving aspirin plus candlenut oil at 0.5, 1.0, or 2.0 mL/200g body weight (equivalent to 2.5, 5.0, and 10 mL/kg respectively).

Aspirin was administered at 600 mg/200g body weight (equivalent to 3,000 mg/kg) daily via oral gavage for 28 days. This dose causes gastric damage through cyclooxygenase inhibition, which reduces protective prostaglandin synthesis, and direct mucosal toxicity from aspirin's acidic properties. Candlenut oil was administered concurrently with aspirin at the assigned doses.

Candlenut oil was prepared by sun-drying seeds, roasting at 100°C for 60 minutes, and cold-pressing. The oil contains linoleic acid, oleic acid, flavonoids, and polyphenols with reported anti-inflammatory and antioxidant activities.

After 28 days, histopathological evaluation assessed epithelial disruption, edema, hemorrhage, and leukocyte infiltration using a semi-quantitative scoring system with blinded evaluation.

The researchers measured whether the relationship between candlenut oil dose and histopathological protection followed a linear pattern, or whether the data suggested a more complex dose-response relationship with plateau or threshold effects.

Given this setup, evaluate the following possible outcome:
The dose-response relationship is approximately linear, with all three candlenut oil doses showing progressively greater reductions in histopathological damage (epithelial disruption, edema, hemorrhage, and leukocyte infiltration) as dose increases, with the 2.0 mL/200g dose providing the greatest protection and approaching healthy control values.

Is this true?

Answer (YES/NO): NO